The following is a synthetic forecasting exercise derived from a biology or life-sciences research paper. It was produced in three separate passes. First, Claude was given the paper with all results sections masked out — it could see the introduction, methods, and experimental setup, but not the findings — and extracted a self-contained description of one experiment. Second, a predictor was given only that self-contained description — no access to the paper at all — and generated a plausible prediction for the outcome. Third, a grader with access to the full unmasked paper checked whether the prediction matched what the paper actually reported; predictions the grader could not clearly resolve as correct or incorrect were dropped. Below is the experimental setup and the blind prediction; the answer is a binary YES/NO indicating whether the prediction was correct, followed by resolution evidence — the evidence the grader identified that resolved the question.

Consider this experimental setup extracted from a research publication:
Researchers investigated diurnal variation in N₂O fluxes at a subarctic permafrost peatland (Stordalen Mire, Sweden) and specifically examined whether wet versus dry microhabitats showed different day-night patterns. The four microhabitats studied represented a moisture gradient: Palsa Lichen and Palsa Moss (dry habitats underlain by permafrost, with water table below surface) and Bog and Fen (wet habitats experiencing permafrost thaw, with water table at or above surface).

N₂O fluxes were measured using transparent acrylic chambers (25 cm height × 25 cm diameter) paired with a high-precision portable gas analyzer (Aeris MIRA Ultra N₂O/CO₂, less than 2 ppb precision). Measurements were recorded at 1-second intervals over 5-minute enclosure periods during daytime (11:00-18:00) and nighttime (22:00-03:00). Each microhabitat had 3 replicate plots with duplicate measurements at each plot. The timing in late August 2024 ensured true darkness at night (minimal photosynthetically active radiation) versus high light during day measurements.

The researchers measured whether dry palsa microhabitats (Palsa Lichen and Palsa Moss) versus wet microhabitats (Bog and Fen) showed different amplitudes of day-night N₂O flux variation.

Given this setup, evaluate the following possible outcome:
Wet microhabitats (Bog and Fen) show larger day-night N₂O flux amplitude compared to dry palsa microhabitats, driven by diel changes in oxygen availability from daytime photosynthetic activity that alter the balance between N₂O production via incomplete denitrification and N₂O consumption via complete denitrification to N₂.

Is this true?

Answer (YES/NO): NO